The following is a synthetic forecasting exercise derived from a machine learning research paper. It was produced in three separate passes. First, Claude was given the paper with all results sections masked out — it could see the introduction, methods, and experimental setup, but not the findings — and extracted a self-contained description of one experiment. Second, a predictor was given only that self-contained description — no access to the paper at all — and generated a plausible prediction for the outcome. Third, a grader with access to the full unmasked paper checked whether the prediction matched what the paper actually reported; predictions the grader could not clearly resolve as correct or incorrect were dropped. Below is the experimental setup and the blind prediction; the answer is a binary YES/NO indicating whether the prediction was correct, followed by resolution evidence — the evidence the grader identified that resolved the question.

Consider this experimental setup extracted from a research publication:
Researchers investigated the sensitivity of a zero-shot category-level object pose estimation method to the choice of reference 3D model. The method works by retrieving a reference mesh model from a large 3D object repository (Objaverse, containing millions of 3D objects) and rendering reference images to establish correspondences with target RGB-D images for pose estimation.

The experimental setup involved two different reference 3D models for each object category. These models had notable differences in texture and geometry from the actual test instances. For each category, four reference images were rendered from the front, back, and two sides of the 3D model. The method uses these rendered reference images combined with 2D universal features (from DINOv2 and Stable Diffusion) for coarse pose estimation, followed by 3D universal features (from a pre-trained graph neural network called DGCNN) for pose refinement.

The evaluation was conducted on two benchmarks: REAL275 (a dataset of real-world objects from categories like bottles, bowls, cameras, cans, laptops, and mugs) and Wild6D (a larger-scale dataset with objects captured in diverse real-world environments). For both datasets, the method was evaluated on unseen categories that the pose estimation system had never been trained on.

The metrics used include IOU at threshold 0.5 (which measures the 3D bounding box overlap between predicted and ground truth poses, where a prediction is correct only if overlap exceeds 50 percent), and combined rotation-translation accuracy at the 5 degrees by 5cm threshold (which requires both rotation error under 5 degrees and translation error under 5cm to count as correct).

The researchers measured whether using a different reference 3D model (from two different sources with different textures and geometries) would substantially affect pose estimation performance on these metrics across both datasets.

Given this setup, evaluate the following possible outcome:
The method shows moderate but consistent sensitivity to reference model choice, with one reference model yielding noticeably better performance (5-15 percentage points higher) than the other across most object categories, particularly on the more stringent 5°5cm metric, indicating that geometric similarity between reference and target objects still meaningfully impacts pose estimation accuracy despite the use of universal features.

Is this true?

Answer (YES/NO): NO